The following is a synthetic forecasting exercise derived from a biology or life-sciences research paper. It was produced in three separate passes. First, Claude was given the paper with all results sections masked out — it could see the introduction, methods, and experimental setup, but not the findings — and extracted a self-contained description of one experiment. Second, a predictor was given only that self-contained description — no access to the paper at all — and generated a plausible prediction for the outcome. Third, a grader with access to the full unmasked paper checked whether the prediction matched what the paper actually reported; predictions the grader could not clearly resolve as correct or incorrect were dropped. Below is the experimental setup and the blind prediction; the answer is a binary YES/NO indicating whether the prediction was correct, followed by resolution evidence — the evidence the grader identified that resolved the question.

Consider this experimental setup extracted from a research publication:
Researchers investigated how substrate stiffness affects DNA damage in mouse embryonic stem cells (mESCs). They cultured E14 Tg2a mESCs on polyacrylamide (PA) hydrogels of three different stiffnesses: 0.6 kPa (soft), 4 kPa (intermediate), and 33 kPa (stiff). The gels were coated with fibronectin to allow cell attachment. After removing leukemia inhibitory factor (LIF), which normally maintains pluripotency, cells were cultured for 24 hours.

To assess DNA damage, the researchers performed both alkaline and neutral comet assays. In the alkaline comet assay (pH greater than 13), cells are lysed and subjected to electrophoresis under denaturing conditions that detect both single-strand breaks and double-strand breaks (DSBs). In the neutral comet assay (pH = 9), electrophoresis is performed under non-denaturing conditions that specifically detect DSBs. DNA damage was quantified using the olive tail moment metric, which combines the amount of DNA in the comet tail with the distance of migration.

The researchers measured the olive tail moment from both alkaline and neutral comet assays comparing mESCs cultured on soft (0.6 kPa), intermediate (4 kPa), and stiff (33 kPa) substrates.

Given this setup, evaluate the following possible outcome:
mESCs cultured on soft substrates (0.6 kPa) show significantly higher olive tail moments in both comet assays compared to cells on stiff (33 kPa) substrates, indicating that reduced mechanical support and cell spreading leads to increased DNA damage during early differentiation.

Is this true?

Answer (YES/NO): NO